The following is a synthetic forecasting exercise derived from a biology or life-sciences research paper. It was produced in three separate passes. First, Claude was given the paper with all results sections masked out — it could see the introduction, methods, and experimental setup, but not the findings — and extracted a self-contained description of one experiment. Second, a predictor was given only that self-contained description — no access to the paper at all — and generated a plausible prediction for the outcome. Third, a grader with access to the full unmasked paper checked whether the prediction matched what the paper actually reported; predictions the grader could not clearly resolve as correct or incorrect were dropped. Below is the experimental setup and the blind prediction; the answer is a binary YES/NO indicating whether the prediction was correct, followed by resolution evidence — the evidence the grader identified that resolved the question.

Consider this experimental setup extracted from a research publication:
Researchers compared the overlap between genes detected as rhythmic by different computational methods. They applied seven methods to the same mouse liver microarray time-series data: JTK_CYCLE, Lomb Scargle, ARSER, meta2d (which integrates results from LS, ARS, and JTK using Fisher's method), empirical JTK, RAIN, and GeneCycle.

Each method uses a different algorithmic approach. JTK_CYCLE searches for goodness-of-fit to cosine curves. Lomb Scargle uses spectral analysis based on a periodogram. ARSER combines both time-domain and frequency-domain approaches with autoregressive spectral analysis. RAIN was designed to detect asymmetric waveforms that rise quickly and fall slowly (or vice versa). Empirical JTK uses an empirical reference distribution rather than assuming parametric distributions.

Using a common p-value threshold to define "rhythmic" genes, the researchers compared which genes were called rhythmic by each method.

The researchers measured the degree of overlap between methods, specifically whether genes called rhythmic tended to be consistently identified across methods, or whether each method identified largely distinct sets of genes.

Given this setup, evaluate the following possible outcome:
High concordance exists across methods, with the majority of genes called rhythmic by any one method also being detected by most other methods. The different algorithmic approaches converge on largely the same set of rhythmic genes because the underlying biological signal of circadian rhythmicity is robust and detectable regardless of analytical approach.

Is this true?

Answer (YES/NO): NO